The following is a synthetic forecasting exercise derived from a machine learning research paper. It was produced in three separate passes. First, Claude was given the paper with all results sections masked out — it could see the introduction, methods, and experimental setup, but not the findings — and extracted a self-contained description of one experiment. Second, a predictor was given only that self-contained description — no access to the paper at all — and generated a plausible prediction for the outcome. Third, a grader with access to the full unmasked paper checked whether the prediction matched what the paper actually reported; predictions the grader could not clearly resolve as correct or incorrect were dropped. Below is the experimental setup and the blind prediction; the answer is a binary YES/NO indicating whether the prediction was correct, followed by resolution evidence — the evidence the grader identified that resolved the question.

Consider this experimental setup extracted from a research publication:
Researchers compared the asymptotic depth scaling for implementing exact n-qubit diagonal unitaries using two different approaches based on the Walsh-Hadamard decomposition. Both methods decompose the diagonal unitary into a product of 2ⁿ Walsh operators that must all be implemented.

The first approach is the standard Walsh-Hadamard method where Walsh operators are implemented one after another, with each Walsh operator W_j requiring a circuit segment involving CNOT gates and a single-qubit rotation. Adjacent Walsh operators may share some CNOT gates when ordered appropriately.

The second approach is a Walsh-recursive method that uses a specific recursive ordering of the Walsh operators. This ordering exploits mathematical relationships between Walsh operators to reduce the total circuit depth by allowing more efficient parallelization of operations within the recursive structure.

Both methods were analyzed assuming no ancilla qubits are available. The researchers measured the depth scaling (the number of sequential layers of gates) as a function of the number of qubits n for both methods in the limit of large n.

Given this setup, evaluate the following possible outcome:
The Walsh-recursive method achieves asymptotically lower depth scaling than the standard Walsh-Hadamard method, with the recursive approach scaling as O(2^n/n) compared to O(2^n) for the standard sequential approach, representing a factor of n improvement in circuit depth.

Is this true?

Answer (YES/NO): YES